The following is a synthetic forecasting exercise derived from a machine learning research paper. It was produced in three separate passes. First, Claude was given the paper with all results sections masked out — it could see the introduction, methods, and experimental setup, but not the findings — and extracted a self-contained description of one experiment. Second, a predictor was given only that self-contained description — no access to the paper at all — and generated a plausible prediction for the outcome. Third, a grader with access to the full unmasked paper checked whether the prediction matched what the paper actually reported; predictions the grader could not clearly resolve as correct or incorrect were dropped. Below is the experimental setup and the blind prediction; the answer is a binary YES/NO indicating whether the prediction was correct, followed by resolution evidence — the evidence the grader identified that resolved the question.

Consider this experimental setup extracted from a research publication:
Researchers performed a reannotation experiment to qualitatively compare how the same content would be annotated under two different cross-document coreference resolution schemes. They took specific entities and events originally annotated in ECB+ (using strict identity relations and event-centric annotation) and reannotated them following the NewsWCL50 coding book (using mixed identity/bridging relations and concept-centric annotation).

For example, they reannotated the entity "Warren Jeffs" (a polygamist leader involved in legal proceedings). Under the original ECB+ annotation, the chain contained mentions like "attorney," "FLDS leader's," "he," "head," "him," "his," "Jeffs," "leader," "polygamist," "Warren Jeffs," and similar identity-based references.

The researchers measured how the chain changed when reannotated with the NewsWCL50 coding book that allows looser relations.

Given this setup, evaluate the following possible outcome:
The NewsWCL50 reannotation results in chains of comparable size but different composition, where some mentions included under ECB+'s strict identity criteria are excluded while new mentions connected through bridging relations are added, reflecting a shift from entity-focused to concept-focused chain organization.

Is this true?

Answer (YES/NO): NO